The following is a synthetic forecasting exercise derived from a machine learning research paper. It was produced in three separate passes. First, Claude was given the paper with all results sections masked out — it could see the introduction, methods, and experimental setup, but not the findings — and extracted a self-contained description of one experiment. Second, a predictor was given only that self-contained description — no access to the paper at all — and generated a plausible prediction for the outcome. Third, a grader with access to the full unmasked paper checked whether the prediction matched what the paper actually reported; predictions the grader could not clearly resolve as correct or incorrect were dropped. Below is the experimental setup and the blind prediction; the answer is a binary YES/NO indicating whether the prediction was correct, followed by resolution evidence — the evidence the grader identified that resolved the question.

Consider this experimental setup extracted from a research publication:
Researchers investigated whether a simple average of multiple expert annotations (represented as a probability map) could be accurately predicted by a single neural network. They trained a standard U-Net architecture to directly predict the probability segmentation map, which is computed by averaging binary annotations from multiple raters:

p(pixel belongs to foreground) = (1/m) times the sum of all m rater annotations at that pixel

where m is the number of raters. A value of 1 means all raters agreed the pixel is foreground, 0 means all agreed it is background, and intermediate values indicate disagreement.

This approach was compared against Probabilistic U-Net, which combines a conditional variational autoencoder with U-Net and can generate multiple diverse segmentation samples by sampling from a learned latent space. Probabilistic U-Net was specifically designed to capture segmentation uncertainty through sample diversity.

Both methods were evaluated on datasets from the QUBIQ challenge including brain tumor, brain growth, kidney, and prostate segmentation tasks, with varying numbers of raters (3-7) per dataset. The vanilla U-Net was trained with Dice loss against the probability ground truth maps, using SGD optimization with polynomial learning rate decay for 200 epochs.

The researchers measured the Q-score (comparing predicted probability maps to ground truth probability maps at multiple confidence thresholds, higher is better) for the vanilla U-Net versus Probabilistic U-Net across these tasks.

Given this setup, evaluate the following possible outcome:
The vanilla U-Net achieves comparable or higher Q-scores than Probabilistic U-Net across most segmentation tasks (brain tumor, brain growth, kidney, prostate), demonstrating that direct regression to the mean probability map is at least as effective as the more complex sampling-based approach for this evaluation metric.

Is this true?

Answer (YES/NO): YES